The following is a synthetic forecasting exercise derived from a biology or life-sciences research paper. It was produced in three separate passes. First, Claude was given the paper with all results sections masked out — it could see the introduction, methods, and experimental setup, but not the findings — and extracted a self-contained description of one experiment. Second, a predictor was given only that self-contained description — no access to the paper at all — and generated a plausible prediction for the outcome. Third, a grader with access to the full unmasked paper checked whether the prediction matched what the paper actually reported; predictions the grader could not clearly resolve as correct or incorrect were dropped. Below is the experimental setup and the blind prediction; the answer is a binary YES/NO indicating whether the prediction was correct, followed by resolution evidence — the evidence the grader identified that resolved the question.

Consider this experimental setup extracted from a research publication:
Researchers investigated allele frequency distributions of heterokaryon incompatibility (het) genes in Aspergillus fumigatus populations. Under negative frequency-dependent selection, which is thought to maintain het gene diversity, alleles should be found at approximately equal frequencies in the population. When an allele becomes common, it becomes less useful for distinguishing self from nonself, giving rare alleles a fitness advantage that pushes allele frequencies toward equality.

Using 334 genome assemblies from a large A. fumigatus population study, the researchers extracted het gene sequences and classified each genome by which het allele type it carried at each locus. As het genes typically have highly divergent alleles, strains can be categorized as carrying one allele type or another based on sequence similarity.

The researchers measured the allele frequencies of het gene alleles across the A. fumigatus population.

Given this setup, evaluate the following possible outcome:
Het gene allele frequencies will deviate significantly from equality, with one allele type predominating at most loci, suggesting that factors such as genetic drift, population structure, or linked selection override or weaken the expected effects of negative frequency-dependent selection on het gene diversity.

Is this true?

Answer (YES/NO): NO